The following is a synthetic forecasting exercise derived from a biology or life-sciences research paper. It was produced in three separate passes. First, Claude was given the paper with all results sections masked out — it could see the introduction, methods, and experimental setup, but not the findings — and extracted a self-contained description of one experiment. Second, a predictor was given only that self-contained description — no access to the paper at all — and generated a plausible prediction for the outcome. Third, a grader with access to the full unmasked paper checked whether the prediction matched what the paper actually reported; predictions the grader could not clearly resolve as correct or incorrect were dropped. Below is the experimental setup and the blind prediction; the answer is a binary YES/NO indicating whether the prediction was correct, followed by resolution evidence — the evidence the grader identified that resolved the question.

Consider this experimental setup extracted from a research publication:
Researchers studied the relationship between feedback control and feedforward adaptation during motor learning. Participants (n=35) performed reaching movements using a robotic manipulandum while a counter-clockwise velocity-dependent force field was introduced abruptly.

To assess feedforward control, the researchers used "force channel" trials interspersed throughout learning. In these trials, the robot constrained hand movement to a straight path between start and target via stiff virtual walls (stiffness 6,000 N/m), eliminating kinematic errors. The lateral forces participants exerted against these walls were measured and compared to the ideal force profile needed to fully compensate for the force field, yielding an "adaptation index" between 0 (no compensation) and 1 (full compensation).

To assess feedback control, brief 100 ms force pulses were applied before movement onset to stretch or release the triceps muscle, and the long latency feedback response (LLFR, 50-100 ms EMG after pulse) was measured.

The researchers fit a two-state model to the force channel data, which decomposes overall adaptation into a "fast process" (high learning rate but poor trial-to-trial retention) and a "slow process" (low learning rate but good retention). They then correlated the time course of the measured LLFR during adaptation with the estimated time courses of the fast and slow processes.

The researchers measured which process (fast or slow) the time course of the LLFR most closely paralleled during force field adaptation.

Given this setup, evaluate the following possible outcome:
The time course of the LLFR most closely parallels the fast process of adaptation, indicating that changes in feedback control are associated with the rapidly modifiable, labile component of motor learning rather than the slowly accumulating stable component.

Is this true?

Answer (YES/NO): YES